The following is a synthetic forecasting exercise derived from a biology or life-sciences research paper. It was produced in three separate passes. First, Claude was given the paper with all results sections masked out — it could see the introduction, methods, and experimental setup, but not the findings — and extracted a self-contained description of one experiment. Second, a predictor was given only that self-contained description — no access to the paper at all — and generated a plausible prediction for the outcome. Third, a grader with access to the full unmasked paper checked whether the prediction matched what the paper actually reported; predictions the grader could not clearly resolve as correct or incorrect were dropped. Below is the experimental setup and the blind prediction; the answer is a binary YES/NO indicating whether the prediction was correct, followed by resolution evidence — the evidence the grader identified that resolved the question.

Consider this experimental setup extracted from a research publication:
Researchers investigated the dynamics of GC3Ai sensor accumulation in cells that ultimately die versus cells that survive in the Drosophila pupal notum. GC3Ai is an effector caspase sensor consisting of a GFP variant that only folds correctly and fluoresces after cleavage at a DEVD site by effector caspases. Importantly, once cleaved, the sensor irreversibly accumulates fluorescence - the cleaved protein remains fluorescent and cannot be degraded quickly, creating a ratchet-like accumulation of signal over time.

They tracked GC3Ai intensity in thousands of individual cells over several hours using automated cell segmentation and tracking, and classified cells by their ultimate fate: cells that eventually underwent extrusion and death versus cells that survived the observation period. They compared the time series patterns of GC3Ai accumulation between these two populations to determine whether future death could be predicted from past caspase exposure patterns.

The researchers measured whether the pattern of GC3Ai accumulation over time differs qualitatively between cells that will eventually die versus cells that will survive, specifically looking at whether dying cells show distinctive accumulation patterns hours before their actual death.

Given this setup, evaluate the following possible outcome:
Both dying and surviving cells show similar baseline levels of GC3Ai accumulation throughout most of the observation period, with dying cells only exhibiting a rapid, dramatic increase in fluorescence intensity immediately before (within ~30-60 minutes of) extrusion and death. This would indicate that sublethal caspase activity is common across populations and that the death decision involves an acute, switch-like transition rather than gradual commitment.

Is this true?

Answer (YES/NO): YES